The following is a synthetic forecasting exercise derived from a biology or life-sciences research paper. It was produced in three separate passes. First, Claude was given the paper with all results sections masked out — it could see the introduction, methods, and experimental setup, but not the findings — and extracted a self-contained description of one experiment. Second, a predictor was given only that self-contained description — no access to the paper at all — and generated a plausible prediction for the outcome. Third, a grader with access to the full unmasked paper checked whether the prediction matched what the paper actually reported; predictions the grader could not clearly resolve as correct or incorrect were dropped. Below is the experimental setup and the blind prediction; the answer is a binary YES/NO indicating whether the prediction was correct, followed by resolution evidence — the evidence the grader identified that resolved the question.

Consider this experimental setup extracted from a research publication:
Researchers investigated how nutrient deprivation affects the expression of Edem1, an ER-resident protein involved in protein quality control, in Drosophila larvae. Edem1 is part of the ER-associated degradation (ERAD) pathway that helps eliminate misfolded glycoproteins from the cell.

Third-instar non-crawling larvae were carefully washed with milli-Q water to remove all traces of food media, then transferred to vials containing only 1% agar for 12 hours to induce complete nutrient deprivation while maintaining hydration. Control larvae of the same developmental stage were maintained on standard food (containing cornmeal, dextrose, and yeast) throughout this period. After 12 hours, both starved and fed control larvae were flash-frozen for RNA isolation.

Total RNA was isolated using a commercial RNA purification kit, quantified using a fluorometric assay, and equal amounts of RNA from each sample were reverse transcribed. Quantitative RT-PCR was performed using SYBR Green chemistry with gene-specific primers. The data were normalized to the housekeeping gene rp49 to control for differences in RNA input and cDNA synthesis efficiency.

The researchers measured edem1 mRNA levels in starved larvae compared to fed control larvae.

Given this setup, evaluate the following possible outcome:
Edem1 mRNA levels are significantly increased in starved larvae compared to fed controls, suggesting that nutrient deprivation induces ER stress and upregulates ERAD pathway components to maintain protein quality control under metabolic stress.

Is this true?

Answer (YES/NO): NO